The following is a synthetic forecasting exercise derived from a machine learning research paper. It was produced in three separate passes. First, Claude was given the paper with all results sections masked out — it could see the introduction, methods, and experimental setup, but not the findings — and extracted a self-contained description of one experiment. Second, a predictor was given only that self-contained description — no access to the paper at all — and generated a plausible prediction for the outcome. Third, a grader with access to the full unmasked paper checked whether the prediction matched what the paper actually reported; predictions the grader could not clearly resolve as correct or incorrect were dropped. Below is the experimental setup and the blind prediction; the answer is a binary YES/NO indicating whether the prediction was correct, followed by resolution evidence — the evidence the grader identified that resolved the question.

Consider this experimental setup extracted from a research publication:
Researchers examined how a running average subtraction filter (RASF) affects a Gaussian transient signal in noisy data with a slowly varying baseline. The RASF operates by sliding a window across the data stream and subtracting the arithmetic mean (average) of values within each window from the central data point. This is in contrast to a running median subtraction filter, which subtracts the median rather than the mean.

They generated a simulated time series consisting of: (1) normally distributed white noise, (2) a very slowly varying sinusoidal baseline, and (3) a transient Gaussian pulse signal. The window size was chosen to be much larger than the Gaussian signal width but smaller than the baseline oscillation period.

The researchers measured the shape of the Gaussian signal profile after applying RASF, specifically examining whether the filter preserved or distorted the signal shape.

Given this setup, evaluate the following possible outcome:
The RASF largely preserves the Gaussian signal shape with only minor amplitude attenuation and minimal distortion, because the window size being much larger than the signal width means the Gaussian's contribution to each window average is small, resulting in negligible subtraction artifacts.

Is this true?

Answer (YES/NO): NO